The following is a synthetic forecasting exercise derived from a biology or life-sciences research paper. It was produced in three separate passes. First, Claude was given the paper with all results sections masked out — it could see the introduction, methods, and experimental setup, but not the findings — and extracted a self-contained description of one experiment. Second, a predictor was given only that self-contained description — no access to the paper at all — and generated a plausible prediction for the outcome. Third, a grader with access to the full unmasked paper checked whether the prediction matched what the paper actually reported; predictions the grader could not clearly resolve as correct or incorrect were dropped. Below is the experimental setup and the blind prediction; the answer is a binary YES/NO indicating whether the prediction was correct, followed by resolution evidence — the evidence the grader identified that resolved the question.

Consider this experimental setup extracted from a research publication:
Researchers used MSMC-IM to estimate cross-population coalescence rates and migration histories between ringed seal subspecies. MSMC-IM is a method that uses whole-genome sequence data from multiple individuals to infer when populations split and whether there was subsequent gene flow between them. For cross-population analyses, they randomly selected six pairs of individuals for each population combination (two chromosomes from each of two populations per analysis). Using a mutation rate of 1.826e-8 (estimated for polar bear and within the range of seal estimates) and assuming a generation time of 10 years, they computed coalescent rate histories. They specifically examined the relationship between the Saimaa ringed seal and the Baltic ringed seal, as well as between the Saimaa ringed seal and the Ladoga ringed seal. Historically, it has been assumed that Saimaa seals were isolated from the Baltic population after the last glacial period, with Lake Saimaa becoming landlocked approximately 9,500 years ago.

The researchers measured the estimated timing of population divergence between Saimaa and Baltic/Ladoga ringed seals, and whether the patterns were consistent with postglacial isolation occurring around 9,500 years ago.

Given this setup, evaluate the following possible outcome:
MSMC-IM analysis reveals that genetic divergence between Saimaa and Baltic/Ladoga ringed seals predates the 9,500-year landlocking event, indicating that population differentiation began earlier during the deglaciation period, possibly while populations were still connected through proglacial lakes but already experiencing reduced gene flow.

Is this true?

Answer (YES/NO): NO